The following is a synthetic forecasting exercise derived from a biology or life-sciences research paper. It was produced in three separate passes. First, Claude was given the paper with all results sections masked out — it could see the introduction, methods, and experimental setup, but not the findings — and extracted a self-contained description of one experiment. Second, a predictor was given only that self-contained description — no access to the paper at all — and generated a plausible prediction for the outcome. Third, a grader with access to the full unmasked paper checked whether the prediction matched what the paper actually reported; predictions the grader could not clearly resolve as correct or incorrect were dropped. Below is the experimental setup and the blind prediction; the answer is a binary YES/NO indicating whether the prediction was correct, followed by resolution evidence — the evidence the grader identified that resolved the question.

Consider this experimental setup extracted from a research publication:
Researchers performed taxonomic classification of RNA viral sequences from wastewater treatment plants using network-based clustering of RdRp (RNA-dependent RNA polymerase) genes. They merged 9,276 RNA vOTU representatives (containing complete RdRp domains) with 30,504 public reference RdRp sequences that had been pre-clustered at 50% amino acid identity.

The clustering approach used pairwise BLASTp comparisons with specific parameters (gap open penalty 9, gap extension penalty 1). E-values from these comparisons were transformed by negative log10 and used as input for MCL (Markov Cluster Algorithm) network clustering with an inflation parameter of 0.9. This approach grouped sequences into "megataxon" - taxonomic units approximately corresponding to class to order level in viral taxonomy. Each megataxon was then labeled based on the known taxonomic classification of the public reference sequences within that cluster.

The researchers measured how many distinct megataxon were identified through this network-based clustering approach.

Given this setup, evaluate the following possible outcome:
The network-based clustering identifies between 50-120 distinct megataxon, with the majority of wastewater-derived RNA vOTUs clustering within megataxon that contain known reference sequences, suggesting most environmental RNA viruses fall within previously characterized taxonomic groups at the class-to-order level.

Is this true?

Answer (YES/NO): NO